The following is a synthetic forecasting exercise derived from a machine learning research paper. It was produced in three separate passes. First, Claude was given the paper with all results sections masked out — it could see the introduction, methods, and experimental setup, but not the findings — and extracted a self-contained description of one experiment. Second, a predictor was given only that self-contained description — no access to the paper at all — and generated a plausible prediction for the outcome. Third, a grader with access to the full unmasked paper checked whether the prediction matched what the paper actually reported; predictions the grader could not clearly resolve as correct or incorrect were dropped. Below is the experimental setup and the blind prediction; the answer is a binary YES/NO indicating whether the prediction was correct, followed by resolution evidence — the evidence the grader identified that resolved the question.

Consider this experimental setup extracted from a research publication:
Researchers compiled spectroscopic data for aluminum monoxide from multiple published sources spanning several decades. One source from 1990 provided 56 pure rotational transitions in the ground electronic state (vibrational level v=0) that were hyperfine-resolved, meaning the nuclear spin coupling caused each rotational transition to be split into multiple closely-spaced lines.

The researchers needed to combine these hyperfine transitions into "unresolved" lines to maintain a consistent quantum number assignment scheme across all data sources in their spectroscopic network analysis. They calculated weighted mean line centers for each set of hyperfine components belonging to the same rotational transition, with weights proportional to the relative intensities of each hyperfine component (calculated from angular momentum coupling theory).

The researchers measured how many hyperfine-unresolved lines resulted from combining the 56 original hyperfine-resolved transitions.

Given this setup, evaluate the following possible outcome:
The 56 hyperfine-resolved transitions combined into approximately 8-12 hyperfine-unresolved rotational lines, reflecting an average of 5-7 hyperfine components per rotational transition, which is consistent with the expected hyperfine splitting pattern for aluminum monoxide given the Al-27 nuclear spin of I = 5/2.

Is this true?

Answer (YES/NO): NO